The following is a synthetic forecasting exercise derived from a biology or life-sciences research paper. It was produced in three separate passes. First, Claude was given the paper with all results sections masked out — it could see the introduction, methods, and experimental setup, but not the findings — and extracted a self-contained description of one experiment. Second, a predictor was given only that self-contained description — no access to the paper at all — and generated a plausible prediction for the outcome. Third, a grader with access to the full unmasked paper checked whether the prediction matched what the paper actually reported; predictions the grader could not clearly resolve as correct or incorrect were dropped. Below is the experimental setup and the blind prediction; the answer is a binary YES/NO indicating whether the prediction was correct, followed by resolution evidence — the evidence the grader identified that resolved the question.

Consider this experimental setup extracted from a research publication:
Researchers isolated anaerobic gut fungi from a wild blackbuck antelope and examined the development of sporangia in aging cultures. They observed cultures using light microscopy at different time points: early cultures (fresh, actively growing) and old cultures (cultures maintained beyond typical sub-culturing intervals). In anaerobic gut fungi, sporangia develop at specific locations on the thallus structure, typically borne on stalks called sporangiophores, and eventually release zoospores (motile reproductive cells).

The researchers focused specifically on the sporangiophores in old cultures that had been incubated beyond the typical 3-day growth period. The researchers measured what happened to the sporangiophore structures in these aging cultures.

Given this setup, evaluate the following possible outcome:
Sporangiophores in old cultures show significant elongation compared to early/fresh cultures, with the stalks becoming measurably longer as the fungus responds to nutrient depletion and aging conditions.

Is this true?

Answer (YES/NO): NO